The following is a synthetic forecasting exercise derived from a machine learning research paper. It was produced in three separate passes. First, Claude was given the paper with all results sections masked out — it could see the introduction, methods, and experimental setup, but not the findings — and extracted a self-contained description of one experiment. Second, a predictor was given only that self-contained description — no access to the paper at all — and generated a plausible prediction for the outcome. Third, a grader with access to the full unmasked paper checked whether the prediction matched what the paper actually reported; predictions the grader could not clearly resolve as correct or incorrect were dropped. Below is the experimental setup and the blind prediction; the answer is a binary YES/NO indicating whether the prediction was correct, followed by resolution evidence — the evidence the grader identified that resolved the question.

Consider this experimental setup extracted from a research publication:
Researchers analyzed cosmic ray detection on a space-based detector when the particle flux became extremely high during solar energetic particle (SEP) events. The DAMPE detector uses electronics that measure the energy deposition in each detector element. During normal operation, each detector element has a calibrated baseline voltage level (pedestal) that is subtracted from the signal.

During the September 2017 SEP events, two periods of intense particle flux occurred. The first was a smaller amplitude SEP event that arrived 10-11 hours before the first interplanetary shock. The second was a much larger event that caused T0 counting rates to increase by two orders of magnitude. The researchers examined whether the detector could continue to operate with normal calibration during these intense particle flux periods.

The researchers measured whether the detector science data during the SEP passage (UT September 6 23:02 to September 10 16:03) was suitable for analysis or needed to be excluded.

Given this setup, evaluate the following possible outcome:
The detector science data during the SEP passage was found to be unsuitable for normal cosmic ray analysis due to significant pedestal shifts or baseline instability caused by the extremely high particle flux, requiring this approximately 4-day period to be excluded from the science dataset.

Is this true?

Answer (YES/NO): YES